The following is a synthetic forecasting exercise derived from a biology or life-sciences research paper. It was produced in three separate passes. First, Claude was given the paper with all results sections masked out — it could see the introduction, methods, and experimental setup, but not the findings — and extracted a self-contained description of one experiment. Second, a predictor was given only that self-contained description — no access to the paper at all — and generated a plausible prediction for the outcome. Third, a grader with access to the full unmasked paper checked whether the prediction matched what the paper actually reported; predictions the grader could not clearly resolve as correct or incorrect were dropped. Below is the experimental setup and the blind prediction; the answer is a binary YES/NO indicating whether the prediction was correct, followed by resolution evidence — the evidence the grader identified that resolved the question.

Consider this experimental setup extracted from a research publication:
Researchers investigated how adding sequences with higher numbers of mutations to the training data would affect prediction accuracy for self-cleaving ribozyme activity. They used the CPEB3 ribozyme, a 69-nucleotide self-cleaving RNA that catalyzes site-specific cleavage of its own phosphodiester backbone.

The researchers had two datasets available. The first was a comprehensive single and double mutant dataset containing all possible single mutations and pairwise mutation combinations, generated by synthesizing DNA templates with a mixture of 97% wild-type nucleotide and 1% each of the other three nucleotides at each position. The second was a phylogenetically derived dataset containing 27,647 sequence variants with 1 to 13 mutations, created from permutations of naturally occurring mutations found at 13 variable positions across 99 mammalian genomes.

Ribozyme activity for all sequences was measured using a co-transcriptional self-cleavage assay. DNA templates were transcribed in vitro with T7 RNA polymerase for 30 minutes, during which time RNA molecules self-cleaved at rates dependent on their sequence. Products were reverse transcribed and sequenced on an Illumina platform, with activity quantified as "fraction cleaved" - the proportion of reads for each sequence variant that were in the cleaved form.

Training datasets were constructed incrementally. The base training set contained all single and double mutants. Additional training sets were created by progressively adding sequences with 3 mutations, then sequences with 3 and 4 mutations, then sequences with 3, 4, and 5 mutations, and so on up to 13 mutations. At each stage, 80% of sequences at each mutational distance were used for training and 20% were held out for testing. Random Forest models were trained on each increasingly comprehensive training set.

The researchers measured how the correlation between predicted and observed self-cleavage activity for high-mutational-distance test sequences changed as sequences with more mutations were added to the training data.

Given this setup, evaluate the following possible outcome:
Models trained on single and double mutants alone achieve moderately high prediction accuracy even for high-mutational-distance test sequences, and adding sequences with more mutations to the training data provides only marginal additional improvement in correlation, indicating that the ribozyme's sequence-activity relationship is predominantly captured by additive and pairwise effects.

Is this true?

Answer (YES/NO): NO